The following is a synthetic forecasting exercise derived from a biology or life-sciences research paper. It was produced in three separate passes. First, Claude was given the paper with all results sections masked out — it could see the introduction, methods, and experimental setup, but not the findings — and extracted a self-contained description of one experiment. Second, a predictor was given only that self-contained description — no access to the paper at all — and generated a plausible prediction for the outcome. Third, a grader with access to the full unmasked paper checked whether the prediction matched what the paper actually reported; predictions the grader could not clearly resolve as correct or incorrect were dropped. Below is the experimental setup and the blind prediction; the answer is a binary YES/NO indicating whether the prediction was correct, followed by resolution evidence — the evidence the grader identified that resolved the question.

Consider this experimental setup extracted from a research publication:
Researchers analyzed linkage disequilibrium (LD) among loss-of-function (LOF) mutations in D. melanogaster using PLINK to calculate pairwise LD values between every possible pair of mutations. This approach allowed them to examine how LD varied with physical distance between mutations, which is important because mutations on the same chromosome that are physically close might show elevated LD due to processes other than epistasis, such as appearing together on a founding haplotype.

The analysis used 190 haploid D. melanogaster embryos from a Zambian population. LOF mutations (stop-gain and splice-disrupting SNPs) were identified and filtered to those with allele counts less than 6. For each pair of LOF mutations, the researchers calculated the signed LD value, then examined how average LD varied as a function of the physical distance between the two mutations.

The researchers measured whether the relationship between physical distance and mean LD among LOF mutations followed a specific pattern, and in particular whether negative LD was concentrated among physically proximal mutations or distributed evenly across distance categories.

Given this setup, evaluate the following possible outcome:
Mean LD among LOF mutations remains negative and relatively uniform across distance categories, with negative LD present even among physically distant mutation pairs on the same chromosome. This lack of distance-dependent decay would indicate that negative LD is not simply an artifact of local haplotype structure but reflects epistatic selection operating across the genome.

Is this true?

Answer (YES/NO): NO